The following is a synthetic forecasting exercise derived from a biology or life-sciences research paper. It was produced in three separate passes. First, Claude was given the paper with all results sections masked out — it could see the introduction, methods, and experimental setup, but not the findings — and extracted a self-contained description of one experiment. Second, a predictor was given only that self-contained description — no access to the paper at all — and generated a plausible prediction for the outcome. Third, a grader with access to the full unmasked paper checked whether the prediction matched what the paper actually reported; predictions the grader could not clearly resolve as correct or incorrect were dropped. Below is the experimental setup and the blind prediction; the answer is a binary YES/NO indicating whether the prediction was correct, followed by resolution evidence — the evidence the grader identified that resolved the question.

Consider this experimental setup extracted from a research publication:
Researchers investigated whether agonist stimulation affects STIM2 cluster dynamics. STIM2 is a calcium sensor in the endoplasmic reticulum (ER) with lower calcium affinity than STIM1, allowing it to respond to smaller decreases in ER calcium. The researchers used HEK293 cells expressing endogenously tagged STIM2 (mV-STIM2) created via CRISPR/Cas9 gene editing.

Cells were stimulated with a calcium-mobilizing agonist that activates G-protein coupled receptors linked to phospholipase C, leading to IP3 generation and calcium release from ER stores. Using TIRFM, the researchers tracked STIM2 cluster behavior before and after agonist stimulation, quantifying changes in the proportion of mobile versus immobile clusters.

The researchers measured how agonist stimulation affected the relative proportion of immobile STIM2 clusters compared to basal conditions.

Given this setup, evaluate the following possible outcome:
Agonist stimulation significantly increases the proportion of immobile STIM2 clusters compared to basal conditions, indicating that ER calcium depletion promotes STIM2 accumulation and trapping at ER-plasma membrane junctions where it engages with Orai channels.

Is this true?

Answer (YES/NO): YES